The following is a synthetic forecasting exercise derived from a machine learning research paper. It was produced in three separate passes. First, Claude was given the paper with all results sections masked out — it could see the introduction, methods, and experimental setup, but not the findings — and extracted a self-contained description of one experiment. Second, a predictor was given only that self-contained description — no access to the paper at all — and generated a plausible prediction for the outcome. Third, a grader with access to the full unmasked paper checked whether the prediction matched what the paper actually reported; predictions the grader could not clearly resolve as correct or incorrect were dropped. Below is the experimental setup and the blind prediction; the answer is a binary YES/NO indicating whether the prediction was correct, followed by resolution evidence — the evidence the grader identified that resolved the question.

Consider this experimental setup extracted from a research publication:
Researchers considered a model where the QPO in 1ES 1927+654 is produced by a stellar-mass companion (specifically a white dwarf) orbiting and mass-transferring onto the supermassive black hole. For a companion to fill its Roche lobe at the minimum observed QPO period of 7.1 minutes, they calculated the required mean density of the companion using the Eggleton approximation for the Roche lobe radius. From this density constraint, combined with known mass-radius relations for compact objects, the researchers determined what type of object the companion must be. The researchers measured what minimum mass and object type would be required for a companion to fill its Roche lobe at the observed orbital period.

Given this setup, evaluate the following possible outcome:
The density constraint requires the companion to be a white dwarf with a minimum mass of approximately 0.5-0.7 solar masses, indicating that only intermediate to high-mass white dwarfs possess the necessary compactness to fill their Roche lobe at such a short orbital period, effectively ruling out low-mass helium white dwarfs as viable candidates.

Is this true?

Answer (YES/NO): NO